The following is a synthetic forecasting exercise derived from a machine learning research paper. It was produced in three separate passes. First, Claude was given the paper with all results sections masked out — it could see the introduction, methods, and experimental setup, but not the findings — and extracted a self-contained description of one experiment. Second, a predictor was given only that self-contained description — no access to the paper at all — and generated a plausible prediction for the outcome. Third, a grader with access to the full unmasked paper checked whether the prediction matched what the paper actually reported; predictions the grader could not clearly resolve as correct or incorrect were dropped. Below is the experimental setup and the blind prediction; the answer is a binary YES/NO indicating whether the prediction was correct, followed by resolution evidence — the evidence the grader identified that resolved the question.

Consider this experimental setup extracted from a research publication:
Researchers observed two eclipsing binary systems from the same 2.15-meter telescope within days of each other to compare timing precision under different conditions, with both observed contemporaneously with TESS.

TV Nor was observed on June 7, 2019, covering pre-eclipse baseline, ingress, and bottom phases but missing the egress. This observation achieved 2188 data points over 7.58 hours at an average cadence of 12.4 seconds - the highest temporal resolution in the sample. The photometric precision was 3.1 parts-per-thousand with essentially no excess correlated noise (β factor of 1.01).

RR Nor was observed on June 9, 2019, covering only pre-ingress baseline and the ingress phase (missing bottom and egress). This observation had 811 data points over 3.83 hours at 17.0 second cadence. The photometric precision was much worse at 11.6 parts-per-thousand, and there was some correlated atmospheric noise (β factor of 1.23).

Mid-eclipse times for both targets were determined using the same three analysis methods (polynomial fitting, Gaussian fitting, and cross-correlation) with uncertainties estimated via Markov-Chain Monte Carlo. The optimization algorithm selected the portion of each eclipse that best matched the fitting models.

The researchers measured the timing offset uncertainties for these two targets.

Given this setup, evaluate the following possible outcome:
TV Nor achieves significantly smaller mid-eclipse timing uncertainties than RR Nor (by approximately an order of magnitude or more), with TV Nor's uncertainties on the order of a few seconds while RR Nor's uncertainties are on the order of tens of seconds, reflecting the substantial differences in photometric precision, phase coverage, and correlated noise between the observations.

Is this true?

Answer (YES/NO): NO